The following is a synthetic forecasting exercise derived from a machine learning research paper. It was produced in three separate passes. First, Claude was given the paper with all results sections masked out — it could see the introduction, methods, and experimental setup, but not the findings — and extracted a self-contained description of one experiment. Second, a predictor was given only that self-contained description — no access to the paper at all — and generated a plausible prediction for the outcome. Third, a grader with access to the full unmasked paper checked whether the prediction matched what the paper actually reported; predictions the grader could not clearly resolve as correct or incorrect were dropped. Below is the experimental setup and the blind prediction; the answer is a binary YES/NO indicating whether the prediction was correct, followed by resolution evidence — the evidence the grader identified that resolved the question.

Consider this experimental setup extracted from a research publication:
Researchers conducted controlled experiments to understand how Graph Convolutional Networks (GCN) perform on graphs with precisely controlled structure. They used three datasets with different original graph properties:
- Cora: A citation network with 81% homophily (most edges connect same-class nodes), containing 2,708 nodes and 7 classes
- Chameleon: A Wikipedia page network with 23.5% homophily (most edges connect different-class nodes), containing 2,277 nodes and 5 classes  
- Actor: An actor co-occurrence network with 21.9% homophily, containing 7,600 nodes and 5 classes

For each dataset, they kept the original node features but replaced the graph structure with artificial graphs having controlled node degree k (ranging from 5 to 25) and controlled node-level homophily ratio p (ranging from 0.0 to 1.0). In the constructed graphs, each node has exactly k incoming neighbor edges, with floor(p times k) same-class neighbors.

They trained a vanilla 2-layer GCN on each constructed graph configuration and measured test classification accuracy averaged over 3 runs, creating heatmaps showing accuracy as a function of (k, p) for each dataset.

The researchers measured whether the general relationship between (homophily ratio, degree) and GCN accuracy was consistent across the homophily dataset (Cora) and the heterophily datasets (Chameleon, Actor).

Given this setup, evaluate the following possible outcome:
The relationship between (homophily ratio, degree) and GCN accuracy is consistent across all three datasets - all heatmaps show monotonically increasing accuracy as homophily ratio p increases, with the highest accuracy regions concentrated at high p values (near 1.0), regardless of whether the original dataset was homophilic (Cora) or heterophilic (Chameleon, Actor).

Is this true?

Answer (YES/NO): NO